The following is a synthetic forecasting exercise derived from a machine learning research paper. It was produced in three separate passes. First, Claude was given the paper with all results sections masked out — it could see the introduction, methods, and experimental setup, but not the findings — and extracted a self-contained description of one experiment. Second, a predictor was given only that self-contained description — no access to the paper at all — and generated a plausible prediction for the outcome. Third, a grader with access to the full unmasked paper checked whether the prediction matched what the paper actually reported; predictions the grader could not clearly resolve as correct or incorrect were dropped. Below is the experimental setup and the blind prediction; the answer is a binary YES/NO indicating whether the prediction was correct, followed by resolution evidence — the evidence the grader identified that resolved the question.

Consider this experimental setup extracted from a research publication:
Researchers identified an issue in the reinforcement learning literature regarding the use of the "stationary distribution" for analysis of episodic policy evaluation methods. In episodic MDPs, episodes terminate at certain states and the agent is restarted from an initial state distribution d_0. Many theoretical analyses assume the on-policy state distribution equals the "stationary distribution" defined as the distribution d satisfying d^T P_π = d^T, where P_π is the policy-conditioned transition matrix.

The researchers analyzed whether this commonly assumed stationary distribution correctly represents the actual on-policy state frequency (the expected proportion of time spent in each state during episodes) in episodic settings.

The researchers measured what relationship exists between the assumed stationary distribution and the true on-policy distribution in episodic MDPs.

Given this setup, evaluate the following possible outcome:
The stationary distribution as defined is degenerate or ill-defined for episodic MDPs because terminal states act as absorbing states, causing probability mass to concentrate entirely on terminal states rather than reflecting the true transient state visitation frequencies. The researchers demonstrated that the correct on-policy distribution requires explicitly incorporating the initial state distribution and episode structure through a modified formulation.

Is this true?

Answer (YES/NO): NO